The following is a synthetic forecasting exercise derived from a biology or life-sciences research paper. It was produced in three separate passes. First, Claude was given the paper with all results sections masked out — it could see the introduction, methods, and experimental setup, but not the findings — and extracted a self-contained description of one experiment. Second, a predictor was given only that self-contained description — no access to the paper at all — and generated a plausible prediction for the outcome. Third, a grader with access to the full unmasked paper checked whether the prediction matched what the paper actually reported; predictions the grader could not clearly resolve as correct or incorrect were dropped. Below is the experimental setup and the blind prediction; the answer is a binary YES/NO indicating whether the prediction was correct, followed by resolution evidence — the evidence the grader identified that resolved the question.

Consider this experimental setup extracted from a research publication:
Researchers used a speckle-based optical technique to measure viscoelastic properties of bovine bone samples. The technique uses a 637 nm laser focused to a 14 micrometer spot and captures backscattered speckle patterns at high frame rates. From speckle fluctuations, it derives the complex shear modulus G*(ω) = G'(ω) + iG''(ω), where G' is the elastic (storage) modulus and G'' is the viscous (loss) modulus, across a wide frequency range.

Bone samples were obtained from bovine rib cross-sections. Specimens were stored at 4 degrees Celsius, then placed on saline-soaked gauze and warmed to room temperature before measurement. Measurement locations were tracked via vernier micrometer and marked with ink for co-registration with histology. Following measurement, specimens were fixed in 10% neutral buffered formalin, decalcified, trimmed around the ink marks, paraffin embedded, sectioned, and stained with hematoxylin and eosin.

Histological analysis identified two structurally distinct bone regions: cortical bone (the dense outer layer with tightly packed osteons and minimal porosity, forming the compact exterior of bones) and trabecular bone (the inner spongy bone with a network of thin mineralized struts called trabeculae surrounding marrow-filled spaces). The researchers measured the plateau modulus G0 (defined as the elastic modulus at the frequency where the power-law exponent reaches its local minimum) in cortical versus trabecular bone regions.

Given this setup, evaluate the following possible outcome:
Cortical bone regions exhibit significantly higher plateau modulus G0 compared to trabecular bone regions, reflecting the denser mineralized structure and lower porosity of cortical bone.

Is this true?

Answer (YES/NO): YES